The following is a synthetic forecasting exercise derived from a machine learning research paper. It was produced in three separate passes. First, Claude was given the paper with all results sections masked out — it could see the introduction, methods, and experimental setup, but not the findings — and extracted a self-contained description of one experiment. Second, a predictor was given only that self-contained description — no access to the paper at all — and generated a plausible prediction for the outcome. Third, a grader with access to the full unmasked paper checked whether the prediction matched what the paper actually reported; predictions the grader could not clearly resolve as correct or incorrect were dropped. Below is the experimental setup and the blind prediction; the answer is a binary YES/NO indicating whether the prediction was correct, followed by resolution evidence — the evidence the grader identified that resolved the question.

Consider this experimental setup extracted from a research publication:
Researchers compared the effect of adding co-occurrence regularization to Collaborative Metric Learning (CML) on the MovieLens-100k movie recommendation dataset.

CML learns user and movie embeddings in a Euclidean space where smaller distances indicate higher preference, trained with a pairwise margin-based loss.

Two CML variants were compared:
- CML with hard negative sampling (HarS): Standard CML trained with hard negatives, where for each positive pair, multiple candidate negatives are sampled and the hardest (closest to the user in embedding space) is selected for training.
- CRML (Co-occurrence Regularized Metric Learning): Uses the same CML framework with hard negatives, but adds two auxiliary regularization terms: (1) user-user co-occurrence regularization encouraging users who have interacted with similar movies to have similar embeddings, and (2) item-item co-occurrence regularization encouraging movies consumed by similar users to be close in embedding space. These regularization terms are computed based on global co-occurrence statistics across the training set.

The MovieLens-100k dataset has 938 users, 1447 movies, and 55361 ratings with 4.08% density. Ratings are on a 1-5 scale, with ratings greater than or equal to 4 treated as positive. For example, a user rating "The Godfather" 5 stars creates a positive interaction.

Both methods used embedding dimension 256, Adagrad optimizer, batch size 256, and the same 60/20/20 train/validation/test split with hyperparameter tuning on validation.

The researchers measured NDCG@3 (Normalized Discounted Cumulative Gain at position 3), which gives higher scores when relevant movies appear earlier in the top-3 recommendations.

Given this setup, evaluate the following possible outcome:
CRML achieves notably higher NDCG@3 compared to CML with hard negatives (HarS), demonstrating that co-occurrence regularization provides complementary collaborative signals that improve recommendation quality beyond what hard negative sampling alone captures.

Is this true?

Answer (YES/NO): NO